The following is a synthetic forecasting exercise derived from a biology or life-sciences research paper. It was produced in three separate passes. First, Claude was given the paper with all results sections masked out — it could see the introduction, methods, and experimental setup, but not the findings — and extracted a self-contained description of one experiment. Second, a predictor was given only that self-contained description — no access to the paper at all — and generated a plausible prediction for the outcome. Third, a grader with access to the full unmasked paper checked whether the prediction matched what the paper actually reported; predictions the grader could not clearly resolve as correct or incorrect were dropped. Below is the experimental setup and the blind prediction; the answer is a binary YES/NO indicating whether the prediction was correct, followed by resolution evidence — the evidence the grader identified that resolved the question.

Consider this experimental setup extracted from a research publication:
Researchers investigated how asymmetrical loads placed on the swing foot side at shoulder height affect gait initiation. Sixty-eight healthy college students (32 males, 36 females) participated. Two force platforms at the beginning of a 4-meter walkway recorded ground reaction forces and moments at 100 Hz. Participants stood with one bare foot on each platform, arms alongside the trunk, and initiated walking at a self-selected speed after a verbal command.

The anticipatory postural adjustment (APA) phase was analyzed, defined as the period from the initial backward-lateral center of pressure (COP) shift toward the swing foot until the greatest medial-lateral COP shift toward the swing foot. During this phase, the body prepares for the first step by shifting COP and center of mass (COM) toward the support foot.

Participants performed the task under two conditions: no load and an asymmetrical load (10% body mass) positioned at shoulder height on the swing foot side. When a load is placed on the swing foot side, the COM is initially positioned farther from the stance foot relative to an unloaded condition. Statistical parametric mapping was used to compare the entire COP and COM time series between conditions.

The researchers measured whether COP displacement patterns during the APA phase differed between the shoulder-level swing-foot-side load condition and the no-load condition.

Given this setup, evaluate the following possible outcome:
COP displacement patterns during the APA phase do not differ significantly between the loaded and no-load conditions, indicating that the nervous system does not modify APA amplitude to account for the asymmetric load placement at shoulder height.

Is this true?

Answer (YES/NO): YES